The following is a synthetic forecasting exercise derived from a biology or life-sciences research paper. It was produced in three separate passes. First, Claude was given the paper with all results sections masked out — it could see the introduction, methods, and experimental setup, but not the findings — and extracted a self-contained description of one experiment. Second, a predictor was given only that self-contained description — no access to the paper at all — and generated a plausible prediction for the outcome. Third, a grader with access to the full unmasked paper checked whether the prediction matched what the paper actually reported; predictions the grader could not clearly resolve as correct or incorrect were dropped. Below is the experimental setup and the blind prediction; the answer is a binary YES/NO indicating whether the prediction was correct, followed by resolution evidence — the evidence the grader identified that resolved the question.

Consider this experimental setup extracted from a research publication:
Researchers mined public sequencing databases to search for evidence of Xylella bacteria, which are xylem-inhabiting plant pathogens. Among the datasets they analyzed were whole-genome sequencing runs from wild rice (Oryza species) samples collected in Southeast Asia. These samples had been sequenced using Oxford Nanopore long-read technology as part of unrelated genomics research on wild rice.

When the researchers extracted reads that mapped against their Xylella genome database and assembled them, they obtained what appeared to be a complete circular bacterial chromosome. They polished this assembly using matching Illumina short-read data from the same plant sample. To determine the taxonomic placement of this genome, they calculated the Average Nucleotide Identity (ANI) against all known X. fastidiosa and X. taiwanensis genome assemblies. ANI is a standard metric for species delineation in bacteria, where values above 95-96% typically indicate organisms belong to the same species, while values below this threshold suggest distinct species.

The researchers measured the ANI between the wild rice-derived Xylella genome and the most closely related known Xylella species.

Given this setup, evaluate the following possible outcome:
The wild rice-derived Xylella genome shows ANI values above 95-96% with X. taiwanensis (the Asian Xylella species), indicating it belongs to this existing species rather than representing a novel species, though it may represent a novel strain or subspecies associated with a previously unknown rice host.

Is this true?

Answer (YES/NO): NO